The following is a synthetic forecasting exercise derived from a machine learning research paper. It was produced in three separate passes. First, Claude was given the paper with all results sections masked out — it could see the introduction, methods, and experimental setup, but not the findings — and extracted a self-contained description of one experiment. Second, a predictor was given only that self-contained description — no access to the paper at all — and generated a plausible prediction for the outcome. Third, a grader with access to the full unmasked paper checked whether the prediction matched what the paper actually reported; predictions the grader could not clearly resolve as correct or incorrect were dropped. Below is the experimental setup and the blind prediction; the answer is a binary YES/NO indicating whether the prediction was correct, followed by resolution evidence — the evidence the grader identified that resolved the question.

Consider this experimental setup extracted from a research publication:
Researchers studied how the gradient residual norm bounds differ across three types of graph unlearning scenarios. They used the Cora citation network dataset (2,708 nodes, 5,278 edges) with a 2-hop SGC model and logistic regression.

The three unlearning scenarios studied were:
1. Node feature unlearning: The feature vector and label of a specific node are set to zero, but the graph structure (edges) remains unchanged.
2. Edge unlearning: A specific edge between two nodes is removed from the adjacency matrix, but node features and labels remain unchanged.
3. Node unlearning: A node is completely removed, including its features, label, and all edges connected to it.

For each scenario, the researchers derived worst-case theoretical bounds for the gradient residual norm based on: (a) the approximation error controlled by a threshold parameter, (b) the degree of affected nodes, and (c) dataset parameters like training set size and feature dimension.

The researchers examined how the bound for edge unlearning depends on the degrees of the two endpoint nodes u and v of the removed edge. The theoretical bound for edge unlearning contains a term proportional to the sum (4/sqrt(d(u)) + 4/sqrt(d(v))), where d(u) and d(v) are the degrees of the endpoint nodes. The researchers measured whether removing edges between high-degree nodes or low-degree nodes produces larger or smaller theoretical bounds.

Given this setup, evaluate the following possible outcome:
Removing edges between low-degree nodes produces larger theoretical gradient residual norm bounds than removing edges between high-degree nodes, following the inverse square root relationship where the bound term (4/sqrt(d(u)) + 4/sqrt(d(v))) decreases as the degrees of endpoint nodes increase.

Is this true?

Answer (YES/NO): YES